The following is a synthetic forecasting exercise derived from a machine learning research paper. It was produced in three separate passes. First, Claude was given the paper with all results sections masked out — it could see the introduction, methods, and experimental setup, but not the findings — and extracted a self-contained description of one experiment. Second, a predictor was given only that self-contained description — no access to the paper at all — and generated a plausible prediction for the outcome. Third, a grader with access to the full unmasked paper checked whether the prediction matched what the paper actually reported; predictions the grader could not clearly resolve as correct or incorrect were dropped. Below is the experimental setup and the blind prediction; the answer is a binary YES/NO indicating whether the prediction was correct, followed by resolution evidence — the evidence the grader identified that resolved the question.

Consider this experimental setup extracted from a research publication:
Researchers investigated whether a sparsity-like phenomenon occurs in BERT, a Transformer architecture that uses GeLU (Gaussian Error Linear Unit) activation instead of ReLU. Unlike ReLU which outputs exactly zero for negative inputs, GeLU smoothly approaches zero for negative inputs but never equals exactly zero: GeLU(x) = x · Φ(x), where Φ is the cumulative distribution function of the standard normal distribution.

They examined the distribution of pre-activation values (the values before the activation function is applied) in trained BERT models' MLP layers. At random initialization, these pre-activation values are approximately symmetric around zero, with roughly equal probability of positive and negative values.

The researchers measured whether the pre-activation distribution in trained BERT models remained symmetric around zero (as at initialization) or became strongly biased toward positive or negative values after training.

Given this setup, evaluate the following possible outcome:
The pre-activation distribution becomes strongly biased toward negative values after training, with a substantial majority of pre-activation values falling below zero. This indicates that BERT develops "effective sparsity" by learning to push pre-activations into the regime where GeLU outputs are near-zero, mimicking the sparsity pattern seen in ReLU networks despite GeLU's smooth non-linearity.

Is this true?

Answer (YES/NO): YES